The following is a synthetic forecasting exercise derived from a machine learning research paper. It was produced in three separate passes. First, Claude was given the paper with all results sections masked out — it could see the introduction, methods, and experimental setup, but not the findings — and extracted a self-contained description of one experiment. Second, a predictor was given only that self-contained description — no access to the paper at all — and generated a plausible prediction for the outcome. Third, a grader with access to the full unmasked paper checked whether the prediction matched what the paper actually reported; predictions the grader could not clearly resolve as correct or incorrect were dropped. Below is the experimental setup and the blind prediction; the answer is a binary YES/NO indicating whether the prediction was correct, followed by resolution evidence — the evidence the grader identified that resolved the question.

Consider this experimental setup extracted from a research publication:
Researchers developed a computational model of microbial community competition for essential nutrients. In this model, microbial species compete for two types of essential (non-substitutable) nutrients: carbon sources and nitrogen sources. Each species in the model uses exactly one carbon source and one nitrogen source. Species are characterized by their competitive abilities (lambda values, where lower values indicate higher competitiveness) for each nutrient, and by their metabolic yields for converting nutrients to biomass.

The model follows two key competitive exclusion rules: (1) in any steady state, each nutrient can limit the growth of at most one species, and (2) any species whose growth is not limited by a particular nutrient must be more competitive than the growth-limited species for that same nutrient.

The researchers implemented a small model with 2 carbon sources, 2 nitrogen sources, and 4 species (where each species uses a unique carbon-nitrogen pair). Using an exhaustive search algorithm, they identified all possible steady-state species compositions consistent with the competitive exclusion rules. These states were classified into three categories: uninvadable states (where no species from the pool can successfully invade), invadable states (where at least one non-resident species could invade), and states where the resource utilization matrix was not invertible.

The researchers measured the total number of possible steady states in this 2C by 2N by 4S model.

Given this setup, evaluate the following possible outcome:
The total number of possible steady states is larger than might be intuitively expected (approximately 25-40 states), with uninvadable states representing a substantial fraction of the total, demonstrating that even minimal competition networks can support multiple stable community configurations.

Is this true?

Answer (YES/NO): NO